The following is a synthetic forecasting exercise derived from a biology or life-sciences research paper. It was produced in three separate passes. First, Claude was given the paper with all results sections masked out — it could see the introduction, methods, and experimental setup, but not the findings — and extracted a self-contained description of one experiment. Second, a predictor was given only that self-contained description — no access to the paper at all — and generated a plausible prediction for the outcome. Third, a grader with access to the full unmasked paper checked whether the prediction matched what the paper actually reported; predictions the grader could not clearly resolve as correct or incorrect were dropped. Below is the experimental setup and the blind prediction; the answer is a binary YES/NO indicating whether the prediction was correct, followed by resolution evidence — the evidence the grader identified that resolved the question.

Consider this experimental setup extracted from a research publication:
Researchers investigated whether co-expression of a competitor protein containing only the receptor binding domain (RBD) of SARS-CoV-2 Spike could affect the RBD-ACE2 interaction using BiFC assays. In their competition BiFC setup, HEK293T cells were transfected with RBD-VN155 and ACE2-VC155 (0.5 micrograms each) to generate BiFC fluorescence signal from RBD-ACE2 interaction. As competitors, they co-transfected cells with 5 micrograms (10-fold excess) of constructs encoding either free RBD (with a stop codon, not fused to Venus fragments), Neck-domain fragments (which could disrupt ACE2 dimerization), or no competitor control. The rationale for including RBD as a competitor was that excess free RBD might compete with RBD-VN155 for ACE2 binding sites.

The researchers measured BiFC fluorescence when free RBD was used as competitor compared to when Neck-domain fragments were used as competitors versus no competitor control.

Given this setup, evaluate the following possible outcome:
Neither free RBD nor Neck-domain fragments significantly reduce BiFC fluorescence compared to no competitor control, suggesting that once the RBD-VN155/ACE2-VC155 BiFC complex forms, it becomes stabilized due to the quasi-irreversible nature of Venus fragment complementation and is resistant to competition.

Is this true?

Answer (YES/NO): NO